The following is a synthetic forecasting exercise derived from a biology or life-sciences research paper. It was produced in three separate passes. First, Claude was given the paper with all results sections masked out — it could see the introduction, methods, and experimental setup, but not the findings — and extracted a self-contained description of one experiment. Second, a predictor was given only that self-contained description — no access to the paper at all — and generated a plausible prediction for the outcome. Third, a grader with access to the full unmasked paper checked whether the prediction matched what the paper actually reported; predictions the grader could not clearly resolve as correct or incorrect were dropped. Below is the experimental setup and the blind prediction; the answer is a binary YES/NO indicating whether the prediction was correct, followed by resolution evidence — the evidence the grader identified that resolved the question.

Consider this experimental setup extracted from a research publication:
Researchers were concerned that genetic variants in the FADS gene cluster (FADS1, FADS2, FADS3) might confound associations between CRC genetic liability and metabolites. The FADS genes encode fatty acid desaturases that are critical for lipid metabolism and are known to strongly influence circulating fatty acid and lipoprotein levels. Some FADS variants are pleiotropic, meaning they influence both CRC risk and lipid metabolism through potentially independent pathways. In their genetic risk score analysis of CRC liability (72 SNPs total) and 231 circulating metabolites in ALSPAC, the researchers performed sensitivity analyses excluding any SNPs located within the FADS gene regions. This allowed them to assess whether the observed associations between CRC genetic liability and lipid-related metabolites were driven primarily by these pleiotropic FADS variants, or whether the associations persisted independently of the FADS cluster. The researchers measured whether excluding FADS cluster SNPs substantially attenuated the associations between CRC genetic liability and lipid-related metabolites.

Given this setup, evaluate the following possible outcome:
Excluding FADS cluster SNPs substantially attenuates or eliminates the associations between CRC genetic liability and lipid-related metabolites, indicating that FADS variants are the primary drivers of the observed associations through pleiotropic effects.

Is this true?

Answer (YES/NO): YES